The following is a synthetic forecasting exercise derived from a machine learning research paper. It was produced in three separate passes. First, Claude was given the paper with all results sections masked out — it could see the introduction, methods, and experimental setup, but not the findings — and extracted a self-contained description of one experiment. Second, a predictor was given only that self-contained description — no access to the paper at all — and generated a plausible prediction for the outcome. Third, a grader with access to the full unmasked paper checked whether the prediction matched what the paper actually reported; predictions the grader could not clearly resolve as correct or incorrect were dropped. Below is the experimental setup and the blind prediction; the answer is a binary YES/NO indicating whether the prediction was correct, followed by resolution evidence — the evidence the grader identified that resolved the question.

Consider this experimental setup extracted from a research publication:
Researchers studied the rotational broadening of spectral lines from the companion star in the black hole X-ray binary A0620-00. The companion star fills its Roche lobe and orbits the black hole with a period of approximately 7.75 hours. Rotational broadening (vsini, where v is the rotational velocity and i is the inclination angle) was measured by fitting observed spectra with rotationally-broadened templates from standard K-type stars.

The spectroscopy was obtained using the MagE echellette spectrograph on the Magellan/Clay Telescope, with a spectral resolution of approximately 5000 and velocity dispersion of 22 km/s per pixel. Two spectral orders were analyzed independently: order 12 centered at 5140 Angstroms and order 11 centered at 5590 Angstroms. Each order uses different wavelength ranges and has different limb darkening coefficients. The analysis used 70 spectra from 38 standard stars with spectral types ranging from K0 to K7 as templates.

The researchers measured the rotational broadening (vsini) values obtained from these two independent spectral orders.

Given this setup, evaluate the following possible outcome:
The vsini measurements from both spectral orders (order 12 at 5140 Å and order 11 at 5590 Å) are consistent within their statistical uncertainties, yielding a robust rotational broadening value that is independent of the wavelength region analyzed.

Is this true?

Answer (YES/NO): YES